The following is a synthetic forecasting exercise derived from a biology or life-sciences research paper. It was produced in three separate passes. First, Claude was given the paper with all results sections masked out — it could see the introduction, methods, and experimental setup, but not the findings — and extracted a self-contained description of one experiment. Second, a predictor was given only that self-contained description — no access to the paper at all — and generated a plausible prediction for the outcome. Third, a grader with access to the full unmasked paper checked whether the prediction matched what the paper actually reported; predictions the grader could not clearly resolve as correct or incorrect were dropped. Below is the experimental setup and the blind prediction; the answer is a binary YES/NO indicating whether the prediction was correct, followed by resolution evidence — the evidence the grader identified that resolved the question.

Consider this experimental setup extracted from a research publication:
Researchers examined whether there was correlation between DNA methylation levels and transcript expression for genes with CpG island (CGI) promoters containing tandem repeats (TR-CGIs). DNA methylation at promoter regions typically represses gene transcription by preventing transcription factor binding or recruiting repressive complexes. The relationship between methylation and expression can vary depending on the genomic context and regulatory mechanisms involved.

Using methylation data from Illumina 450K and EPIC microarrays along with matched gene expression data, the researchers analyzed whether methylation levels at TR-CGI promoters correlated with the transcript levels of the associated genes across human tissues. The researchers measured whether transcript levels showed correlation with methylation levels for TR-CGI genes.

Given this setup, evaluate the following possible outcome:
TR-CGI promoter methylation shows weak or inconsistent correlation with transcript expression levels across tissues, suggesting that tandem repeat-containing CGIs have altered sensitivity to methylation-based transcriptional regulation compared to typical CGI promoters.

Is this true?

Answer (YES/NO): YES